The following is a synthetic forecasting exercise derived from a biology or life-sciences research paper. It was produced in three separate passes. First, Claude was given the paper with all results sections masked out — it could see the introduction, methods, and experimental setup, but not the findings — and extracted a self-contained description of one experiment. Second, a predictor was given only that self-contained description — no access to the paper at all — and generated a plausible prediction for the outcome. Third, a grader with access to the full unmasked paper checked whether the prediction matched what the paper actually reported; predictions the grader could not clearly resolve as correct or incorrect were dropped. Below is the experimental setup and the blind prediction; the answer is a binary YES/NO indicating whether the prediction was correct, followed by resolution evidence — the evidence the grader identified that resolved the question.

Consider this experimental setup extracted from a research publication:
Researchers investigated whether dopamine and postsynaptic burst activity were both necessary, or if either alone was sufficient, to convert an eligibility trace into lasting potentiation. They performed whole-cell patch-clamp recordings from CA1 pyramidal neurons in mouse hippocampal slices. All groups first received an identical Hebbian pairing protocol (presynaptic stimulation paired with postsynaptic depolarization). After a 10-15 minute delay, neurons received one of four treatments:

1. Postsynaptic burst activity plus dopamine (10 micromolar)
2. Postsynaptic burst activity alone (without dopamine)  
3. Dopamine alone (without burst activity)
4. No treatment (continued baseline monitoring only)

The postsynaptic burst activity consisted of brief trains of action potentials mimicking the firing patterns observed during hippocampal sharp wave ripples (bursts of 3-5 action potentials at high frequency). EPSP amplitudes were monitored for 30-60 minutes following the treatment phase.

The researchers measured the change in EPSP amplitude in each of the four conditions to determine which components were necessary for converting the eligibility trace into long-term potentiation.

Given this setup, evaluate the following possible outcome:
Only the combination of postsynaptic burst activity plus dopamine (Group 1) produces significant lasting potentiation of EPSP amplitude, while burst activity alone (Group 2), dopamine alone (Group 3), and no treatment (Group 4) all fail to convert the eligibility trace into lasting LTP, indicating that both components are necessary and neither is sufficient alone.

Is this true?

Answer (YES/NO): YES